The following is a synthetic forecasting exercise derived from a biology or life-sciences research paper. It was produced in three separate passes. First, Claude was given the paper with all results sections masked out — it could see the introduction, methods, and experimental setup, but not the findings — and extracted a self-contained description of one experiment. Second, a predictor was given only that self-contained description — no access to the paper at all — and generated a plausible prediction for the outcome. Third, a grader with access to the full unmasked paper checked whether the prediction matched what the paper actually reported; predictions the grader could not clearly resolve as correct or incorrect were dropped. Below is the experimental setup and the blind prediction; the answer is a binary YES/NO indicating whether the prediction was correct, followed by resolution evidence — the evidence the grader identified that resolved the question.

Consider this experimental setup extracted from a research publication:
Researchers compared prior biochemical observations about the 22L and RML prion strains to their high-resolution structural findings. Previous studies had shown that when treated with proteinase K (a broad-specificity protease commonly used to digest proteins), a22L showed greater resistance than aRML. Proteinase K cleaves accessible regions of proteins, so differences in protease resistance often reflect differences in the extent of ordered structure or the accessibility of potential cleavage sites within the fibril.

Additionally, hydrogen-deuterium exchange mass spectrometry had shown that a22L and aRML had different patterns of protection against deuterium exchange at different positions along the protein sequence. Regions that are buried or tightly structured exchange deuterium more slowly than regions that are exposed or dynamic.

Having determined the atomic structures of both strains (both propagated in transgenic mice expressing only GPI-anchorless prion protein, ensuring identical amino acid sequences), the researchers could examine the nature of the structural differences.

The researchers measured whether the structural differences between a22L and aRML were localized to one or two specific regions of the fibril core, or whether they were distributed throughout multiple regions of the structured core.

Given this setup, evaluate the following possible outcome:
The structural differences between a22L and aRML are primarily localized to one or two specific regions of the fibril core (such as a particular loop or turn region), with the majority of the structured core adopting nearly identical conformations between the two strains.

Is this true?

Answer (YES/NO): NO